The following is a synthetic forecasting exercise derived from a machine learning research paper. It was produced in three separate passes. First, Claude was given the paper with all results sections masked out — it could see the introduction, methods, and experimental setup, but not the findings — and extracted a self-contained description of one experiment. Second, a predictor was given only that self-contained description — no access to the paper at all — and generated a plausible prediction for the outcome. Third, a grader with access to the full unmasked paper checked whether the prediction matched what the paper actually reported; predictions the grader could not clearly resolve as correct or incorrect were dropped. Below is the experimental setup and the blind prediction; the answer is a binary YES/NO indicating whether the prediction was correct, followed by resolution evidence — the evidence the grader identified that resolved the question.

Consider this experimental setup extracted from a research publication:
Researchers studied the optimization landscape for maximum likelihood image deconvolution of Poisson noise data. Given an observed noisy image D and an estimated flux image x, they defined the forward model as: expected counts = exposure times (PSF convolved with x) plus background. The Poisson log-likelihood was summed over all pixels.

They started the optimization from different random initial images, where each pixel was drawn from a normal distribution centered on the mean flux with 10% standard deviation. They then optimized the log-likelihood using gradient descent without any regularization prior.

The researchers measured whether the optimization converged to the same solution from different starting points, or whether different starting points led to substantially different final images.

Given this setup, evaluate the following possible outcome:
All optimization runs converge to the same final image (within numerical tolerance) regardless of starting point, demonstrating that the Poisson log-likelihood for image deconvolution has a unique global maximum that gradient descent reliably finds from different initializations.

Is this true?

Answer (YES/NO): NO